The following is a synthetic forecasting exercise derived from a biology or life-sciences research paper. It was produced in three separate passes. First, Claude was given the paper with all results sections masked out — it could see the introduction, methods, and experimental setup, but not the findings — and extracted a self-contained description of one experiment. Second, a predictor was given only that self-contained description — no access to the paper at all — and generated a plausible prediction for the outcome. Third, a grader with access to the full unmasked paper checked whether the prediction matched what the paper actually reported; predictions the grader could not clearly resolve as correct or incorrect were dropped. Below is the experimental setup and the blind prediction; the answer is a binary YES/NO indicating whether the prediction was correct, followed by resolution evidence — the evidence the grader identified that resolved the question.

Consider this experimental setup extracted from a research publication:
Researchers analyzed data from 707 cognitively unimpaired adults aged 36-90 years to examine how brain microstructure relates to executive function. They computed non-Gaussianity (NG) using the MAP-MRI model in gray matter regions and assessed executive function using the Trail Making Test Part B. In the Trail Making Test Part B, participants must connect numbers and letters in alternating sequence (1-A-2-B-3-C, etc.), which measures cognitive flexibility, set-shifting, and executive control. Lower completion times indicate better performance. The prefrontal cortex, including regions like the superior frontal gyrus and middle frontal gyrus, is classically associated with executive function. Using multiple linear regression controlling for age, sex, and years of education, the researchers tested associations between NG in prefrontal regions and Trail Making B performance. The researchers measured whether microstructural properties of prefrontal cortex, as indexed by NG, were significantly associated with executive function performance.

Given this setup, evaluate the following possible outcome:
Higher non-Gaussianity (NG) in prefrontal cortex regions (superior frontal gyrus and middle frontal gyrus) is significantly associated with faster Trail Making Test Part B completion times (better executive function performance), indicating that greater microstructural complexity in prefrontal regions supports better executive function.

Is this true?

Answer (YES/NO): NO